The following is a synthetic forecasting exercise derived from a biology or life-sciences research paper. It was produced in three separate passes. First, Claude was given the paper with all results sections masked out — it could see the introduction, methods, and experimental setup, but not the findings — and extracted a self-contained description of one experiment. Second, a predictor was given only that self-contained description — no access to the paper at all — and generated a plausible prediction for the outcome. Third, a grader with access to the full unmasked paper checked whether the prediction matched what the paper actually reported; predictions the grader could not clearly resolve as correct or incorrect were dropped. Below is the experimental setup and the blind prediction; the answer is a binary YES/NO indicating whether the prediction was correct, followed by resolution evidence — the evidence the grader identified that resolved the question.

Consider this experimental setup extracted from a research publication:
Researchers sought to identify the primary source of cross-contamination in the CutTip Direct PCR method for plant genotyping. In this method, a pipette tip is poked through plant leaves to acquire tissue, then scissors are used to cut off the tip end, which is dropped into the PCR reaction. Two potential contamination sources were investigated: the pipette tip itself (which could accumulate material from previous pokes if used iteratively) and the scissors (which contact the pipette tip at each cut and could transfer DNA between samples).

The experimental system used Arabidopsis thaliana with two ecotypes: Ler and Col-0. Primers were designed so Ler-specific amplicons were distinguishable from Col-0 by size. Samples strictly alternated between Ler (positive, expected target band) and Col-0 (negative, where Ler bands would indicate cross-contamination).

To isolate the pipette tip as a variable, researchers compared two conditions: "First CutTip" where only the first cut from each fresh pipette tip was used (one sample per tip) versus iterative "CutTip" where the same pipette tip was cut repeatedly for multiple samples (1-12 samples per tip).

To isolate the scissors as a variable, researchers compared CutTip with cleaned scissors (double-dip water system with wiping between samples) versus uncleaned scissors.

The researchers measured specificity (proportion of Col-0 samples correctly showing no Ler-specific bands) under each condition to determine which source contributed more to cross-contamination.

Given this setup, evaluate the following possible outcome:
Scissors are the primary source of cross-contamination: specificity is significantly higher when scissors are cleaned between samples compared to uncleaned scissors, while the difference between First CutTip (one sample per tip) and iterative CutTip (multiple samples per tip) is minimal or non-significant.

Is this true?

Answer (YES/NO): NO